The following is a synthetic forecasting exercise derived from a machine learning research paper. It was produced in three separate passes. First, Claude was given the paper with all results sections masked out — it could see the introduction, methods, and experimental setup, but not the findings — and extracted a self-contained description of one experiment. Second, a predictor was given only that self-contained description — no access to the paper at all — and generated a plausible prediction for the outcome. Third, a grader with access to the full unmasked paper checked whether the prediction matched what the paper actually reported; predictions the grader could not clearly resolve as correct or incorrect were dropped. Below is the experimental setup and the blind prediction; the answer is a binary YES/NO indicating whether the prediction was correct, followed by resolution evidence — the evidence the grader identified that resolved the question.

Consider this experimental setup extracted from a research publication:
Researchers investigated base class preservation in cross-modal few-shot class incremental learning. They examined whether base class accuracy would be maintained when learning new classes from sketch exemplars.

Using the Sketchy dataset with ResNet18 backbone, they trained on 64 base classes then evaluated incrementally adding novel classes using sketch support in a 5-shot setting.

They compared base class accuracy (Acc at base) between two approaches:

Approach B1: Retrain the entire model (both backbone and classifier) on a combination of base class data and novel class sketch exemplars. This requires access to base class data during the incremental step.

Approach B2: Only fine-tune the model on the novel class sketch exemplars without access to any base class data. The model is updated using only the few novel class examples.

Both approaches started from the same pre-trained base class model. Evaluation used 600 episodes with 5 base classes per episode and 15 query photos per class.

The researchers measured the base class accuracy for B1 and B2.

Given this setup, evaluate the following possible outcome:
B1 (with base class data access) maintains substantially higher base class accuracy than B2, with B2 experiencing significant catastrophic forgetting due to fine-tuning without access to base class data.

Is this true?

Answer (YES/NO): YES